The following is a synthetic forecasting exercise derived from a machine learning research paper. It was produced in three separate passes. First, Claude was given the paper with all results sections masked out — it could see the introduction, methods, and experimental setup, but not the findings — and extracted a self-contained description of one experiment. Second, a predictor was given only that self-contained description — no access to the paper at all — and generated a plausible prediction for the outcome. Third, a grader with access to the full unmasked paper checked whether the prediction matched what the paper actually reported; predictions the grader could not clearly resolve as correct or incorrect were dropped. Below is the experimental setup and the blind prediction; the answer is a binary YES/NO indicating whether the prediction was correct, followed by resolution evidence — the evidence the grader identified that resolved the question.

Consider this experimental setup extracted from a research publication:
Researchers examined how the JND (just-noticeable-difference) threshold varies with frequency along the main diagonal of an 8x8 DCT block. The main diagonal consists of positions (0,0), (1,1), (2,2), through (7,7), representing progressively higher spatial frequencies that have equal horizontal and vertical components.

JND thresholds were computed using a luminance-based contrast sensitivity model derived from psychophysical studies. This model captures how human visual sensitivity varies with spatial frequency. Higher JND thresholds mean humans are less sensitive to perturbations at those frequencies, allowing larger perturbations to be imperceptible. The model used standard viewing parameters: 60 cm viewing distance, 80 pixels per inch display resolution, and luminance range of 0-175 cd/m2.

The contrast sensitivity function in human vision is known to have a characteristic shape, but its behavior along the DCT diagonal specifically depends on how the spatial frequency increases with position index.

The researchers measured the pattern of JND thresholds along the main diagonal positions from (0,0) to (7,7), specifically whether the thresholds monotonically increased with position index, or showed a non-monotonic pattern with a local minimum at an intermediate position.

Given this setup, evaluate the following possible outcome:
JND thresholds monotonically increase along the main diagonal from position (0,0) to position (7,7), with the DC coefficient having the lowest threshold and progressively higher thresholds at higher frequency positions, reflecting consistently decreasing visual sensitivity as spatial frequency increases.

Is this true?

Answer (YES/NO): NO